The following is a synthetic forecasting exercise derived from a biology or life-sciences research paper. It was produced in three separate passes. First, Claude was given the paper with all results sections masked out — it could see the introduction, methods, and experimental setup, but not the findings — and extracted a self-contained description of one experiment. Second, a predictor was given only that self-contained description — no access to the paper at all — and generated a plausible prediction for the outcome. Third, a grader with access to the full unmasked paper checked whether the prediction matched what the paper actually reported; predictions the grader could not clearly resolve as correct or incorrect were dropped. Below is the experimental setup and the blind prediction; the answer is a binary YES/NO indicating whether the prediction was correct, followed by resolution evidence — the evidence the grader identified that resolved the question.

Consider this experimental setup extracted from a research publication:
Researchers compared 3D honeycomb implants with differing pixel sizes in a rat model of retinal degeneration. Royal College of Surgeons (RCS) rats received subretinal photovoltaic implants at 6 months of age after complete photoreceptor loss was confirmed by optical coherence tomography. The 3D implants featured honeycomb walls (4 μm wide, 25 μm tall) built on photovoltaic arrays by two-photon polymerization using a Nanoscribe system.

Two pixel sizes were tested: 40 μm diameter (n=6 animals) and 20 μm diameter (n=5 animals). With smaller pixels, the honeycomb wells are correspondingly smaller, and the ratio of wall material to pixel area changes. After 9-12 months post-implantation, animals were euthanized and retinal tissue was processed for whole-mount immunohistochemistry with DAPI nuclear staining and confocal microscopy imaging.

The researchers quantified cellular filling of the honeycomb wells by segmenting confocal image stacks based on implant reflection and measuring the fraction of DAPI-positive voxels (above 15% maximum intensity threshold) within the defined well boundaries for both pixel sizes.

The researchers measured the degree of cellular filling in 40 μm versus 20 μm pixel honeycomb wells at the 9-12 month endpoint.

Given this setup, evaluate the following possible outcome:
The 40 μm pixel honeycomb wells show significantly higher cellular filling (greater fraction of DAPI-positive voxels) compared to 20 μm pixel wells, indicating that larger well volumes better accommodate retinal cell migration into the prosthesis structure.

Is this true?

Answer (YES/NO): YES